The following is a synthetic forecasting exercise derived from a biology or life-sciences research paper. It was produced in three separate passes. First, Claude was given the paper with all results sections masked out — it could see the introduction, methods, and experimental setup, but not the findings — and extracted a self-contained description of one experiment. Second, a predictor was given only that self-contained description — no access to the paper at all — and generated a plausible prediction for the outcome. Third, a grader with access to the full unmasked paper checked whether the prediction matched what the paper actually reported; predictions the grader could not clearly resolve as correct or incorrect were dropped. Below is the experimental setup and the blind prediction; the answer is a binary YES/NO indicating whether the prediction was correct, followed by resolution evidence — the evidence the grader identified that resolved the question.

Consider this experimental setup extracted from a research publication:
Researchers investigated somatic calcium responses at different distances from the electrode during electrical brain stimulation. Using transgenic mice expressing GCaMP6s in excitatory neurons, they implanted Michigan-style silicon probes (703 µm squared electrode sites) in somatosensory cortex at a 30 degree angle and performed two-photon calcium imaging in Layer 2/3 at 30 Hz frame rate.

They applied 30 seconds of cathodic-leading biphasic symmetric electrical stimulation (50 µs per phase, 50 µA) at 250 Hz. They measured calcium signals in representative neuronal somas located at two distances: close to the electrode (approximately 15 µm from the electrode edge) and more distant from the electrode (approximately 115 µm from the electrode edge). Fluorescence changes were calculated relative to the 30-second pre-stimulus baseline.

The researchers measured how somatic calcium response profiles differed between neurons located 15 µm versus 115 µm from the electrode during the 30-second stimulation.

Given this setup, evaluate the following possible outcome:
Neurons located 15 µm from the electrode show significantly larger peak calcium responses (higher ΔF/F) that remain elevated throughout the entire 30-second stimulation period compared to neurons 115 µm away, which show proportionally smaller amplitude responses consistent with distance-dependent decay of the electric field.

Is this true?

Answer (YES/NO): NO